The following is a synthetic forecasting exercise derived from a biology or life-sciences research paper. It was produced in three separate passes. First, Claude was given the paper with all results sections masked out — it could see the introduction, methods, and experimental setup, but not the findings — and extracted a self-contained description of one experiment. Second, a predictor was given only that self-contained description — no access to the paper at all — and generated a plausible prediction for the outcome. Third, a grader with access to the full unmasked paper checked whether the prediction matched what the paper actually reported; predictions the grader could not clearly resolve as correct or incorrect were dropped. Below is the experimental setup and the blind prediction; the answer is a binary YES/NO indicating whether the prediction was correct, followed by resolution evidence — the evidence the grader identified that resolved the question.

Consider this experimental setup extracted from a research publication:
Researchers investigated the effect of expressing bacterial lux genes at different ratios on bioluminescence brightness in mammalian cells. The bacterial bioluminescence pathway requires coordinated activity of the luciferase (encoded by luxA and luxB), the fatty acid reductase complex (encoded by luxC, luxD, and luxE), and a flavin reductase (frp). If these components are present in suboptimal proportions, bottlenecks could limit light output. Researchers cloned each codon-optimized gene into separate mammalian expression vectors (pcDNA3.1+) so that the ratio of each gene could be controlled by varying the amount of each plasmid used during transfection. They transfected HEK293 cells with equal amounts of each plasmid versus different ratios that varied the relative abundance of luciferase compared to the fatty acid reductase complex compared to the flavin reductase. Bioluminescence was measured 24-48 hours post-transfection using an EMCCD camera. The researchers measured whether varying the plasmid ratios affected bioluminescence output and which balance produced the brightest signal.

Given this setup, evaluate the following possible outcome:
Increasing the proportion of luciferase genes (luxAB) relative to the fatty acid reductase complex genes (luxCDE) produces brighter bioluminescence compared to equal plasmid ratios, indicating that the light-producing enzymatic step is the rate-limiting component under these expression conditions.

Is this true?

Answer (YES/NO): NO